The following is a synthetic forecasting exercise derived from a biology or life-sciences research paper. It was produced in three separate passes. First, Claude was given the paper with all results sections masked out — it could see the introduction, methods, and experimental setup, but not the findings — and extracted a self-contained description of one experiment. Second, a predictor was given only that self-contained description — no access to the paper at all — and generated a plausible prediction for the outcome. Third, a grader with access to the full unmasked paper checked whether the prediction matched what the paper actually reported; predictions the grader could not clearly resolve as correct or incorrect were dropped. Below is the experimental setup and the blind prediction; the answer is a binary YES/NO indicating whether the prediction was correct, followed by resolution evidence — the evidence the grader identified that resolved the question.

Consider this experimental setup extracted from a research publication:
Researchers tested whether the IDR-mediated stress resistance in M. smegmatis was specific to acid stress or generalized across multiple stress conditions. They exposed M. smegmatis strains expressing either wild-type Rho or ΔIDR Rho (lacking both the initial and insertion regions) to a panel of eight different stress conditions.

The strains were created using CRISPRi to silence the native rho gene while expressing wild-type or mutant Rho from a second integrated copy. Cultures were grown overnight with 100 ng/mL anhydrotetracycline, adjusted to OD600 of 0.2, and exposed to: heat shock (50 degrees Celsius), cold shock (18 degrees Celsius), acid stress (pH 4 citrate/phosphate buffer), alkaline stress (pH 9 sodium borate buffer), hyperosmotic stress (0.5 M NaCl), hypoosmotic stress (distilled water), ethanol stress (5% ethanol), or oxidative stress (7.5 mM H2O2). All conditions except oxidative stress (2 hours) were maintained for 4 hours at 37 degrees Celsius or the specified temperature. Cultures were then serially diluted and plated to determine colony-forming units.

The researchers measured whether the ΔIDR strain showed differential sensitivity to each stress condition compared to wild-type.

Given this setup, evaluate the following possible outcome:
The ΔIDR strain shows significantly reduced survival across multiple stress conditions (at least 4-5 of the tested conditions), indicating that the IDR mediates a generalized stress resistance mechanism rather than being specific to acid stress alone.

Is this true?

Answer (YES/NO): NO